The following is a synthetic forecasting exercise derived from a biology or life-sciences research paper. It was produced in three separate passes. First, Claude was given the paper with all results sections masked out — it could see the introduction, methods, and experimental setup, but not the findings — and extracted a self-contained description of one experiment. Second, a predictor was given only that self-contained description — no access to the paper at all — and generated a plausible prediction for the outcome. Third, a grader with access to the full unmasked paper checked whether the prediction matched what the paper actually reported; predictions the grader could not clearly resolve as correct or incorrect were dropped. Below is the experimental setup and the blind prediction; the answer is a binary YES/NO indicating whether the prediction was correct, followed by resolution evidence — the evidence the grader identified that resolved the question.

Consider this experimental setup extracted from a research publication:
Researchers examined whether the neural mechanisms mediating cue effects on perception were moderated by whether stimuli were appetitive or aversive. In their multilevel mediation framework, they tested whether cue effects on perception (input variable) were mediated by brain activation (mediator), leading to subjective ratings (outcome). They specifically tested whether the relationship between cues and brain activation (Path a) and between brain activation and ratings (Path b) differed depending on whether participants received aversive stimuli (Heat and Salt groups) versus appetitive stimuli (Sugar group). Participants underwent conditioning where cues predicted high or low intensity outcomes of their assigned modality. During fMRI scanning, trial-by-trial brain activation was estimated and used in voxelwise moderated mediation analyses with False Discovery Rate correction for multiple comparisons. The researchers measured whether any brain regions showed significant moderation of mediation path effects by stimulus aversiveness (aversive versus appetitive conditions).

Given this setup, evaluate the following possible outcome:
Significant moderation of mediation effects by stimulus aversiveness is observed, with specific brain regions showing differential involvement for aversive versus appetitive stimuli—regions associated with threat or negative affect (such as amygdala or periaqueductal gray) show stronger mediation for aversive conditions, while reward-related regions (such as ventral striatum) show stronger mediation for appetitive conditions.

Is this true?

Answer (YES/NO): NO